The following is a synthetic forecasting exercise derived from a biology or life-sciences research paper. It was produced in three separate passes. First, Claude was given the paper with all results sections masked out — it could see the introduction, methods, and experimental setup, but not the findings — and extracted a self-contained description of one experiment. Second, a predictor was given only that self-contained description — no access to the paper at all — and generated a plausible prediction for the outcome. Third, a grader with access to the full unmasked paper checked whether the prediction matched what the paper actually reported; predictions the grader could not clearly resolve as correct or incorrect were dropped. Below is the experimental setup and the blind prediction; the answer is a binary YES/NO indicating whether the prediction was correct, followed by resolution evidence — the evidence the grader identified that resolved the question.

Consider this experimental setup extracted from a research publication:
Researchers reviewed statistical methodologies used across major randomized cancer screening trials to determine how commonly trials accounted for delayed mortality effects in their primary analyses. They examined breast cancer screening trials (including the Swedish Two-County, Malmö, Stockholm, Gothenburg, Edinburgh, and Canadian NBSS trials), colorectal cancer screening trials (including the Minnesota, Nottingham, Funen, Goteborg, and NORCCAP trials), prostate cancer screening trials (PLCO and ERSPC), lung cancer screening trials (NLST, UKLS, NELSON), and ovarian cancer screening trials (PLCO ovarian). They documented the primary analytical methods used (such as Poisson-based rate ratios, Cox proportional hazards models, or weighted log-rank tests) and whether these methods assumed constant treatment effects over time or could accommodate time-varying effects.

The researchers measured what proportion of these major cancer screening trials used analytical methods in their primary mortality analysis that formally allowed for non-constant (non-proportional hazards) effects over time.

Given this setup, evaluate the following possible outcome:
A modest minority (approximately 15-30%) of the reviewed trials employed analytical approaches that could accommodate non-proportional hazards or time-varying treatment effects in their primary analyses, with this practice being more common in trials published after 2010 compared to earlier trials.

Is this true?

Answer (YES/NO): NO